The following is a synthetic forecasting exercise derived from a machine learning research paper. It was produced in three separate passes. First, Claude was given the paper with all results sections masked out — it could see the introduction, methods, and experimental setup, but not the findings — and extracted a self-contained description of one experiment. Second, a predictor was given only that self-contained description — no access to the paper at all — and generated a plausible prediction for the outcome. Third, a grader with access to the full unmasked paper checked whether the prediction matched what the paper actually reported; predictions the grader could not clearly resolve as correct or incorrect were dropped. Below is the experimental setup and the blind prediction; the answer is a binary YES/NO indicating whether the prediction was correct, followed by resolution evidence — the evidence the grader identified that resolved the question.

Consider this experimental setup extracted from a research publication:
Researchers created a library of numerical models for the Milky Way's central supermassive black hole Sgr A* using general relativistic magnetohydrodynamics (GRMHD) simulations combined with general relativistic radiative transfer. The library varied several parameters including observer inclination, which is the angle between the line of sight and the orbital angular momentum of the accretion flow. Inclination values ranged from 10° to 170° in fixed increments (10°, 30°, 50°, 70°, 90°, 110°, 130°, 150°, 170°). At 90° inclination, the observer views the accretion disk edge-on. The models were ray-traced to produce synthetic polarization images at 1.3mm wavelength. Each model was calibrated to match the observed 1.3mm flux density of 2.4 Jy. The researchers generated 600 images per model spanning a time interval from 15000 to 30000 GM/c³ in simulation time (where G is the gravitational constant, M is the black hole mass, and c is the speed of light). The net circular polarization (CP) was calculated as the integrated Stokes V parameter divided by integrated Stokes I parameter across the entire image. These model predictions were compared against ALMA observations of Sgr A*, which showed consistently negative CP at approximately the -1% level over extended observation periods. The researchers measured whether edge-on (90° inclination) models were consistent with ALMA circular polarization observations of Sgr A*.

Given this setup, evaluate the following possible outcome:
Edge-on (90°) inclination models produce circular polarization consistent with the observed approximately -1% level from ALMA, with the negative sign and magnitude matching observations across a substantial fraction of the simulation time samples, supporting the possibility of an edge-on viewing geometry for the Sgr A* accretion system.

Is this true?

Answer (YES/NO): NO